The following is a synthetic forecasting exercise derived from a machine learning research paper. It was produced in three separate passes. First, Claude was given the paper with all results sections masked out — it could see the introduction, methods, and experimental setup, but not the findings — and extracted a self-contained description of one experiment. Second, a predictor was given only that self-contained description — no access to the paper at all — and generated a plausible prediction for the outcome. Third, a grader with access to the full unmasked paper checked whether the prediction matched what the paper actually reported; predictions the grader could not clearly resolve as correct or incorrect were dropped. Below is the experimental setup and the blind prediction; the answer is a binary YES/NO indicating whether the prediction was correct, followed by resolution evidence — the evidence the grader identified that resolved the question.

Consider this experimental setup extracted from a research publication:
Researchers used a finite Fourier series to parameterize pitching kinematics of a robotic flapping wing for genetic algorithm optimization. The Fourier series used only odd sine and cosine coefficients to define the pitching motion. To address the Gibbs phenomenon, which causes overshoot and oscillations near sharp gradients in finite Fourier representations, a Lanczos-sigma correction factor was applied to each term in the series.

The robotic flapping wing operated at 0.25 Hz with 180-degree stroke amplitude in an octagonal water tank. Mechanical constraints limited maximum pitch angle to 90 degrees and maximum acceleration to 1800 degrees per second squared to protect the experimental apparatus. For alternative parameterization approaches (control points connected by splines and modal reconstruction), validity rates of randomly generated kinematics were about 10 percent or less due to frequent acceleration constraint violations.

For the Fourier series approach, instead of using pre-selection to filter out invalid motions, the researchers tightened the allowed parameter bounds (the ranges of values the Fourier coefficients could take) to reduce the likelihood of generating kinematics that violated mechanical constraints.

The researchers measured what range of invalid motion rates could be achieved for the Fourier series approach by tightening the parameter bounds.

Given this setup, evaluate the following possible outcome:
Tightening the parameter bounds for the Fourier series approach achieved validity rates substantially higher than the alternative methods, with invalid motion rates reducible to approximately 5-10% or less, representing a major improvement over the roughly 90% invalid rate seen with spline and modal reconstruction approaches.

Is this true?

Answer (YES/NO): NO